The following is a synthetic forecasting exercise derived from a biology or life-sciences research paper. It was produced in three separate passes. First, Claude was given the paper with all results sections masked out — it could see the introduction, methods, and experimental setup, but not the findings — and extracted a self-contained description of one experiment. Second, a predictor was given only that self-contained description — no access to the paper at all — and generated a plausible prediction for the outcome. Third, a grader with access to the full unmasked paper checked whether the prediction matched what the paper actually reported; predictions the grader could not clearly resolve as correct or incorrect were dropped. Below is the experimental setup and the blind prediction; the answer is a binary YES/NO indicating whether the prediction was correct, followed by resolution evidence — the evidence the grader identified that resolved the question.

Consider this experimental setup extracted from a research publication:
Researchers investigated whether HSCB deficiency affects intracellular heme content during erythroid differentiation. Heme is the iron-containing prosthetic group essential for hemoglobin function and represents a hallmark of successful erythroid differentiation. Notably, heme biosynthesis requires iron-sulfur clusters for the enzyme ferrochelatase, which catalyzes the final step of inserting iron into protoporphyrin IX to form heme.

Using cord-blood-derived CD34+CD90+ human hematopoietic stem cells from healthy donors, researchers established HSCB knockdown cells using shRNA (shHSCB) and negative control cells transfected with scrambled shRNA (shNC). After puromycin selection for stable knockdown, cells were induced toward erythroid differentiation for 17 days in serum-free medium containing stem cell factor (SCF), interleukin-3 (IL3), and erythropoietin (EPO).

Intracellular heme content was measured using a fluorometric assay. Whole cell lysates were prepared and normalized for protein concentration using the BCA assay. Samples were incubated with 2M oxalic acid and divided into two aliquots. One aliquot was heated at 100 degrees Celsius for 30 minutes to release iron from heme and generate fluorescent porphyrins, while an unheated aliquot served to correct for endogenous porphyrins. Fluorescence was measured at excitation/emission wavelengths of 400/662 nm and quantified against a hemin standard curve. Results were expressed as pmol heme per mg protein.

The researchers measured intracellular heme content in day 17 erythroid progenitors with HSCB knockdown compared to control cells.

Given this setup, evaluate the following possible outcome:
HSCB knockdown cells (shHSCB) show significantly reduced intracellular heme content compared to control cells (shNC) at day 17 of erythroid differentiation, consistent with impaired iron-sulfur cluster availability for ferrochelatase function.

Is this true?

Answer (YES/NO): YES